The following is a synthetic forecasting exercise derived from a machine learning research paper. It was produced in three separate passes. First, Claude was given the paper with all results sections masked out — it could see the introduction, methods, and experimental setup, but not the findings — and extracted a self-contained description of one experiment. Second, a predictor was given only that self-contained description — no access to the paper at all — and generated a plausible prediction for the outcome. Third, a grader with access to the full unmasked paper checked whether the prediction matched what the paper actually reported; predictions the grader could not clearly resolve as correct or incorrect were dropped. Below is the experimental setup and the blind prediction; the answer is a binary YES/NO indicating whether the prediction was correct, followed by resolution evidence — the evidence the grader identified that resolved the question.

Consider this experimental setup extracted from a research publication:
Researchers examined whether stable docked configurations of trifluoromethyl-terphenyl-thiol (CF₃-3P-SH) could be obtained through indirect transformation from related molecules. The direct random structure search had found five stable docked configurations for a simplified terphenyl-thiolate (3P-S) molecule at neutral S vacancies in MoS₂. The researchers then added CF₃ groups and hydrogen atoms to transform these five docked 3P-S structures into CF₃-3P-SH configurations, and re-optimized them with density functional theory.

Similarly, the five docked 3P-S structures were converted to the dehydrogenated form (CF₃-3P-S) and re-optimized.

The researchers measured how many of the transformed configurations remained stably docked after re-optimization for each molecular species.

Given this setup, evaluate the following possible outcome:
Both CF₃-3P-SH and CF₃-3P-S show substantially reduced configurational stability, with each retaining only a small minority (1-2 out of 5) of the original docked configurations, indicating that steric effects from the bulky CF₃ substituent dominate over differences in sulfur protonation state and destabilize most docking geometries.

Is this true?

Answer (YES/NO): NO